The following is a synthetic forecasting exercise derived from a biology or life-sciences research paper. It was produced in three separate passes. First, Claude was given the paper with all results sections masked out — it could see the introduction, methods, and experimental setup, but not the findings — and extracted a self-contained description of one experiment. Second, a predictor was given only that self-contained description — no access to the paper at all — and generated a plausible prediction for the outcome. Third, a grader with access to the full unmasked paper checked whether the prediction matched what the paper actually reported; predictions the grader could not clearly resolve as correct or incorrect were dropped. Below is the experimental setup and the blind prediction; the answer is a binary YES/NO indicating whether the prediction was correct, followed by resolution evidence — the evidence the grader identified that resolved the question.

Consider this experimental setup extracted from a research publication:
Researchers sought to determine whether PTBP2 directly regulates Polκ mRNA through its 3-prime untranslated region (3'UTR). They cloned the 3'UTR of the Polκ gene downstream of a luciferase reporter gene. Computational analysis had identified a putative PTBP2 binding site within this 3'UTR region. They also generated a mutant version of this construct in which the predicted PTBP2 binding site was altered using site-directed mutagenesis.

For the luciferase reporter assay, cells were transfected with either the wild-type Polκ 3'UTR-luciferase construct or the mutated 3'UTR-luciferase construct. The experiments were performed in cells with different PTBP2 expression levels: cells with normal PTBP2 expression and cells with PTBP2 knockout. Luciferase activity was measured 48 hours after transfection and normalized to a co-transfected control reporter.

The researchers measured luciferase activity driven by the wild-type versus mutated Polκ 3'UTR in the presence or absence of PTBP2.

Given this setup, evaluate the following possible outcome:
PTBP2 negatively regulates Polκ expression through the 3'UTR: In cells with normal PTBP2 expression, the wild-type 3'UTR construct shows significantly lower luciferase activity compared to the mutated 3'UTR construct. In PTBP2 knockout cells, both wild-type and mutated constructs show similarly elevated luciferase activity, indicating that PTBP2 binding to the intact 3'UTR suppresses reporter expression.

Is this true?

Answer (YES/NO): NO